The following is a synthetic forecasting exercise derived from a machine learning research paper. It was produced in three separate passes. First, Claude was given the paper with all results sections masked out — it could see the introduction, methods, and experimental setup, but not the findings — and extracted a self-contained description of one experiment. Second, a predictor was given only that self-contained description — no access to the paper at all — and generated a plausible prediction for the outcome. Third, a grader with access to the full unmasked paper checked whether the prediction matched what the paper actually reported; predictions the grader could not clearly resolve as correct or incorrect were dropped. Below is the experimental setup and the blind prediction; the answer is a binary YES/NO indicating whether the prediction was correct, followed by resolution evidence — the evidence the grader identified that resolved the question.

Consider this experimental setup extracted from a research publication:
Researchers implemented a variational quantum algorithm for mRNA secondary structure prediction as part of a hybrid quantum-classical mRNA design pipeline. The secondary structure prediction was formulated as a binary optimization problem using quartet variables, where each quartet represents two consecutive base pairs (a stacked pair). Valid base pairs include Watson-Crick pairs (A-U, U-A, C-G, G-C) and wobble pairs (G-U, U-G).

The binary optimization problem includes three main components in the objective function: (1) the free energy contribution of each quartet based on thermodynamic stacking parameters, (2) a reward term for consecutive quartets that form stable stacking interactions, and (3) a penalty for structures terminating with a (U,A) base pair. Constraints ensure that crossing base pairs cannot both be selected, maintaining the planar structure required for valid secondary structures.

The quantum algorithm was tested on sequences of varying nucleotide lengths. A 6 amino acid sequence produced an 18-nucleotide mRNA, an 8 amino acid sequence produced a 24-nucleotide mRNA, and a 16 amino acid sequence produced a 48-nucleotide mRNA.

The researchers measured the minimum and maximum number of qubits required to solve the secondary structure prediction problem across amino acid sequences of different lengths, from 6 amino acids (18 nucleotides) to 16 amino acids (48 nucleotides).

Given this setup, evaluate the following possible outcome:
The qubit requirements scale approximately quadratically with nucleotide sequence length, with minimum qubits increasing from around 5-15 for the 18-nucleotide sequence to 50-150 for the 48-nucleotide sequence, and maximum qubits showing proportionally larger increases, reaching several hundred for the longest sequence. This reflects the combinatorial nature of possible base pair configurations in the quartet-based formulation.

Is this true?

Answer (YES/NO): NO